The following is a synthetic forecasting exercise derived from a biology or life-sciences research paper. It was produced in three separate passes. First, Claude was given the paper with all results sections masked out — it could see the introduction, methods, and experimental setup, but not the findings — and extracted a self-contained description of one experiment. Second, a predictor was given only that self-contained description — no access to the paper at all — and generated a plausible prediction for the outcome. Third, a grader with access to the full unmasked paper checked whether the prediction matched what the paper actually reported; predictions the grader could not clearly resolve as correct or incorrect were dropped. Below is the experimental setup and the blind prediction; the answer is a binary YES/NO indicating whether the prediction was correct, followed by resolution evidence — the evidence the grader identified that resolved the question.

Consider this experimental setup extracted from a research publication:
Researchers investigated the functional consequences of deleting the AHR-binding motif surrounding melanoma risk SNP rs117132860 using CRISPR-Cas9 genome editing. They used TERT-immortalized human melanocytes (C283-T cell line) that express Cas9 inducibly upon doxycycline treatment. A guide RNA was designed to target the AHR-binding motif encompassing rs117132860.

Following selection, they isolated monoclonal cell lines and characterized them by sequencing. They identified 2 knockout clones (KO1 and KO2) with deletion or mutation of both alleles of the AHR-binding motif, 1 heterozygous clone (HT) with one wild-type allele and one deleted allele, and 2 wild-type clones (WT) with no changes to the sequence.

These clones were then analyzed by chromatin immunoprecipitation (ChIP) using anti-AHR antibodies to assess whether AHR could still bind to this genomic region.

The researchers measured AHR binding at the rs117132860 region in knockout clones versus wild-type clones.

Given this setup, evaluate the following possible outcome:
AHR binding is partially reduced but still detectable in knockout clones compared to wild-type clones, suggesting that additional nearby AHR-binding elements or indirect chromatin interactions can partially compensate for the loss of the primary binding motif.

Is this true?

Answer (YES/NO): NO